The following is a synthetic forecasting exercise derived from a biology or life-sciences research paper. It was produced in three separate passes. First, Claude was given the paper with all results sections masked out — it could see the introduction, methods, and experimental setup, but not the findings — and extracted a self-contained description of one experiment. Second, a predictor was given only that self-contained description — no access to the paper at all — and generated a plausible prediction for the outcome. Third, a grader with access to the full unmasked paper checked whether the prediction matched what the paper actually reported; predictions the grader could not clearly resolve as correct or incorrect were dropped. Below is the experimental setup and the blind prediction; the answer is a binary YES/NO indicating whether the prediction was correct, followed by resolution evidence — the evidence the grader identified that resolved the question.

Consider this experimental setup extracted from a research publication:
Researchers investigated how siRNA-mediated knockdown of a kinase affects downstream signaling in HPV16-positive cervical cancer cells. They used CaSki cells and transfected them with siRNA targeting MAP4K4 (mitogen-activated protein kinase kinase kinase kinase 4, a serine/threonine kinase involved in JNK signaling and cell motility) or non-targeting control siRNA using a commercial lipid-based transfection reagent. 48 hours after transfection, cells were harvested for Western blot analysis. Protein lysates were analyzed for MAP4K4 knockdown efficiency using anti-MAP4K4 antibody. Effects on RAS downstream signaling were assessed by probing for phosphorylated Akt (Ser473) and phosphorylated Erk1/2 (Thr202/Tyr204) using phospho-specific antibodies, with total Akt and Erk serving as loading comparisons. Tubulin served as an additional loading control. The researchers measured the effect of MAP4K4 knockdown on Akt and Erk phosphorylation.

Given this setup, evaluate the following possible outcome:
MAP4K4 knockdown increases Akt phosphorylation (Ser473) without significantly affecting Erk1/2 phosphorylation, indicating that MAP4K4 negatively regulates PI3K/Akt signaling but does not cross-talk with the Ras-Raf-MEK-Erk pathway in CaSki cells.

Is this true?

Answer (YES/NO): NO